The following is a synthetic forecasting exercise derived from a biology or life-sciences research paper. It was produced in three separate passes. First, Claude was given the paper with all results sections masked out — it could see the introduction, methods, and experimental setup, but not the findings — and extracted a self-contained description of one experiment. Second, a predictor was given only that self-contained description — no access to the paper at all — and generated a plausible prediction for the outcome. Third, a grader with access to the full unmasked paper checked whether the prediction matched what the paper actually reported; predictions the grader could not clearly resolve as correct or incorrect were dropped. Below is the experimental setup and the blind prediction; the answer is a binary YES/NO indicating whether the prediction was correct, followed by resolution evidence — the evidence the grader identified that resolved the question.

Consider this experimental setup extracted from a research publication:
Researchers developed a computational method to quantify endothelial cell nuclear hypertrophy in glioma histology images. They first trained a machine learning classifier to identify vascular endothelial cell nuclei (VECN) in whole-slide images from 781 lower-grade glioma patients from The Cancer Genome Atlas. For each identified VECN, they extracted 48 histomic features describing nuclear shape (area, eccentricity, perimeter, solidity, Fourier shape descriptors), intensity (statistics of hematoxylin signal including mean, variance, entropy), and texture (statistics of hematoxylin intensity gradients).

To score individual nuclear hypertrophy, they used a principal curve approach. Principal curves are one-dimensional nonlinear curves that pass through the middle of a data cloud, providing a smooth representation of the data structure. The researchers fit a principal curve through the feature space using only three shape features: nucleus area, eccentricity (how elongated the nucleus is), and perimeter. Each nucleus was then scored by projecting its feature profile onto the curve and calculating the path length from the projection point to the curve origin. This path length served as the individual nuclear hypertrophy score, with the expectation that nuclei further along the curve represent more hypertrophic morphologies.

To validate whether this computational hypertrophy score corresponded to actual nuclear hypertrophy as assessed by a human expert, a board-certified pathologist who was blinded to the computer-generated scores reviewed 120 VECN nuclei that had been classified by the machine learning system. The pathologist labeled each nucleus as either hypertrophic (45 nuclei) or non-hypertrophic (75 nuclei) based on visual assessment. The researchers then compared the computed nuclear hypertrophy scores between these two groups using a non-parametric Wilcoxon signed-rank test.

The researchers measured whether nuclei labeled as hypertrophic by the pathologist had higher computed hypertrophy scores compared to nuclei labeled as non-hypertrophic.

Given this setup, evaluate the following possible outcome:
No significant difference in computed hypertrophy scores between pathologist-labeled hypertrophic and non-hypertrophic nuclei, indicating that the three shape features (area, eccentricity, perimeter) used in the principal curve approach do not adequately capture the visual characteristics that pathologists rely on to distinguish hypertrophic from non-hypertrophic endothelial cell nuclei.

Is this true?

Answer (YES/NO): NO